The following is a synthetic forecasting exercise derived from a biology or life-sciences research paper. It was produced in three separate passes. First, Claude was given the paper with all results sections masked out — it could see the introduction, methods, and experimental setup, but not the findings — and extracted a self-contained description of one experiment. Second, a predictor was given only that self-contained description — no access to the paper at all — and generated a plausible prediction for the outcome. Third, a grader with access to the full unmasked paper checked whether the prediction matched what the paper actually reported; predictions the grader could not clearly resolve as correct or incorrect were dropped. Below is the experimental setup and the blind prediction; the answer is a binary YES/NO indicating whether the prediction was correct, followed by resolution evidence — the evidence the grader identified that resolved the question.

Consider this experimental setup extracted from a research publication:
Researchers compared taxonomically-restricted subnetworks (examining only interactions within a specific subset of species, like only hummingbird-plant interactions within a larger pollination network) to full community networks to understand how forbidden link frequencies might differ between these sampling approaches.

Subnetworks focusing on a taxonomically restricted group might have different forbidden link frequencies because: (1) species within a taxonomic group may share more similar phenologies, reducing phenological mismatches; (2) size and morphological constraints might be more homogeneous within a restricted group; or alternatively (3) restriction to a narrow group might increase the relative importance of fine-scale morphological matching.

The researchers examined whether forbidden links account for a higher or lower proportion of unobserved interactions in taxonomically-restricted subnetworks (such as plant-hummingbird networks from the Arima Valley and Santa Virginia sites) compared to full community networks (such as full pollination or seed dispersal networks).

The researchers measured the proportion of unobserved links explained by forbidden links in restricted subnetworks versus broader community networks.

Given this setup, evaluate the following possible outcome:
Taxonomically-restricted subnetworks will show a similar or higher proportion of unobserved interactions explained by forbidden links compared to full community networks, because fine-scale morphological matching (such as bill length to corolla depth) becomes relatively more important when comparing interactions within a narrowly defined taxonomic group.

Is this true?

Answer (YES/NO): NO